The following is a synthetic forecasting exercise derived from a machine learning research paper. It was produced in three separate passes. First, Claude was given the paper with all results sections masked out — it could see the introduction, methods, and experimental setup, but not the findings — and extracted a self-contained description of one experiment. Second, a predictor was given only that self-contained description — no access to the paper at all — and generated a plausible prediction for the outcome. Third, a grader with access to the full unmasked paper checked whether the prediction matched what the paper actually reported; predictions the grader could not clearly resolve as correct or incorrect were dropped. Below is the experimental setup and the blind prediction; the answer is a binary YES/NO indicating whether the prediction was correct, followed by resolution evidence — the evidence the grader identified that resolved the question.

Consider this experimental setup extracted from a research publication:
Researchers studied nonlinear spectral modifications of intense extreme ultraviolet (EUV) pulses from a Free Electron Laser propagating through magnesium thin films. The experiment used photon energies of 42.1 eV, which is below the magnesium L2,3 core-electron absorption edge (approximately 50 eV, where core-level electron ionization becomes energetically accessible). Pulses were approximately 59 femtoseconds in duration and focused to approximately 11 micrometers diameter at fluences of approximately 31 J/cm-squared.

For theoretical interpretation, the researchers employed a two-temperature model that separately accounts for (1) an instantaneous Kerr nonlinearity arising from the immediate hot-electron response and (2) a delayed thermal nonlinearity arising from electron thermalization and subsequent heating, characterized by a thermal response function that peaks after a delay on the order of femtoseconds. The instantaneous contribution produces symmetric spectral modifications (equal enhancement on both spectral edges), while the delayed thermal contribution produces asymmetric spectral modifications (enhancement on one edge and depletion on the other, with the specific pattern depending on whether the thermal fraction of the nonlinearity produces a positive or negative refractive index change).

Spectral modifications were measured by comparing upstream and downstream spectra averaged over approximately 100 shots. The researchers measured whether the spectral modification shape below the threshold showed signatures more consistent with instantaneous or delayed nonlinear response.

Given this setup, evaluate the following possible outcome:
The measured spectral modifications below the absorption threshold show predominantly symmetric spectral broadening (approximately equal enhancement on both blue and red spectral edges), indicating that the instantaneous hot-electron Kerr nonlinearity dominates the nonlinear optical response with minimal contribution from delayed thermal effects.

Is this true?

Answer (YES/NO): NO